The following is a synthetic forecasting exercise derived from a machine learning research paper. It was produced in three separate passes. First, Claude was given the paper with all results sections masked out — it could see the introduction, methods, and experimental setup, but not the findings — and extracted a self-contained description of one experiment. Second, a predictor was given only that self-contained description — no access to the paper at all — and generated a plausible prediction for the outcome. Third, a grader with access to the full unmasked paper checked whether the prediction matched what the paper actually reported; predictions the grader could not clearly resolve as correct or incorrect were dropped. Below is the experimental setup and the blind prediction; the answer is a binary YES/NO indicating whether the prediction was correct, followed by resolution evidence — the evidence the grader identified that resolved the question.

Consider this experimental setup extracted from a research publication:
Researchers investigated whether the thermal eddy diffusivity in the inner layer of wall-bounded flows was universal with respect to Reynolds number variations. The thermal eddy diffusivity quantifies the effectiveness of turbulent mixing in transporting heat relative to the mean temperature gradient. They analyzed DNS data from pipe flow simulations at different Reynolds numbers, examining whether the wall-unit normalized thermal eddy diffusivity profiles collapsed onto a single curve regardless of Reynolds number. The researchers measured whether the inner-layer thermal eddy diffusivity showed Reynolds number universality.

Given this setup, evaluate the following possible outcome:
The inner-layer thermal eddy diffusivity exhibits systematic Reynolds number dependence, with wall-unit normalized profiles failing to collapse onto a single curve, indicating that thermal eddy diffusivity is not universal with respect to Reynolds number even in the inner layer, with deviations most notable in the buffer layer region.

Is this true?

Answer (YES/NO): NO